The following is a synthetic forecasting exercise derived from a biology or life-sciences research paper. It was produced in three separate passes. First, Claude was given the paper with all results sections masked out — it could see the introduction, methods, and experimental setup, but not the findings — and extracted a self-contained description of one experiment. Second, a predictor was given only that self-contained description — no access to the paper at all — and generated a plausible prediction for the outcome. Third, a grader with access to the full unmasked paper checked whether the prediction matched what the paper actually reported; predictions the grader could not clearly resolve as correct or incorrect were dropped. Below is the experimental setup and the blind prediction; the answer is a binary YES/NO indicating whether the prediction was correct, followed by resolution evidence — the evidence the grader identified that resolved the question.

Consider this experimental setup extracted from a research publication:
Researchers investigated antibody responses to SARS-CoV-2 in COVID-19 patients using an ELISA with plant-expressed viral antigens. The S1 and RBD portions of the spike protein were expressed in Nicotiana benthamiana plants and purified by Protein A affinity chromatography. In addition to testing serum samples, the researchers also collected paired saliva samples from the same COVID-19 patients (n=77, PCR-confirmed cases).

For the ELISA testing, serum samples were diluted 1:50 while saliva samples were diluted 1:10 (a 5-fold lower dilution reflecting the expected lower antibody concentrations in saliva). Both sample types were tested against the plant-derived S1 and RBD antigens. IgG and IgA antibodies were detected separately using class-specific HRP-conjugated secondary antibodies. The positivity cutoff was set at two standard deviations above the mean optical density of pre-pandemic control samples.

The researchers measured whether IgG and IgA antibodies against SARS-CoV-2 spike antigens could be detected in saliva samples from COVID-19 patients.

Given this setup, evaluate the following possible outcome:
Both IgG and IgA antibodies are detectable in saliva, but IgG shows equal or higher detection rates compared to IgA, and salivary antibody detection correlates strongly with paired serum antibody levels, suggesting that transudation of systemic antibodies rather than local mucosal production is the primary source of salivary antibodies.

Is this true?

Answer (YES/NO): NO